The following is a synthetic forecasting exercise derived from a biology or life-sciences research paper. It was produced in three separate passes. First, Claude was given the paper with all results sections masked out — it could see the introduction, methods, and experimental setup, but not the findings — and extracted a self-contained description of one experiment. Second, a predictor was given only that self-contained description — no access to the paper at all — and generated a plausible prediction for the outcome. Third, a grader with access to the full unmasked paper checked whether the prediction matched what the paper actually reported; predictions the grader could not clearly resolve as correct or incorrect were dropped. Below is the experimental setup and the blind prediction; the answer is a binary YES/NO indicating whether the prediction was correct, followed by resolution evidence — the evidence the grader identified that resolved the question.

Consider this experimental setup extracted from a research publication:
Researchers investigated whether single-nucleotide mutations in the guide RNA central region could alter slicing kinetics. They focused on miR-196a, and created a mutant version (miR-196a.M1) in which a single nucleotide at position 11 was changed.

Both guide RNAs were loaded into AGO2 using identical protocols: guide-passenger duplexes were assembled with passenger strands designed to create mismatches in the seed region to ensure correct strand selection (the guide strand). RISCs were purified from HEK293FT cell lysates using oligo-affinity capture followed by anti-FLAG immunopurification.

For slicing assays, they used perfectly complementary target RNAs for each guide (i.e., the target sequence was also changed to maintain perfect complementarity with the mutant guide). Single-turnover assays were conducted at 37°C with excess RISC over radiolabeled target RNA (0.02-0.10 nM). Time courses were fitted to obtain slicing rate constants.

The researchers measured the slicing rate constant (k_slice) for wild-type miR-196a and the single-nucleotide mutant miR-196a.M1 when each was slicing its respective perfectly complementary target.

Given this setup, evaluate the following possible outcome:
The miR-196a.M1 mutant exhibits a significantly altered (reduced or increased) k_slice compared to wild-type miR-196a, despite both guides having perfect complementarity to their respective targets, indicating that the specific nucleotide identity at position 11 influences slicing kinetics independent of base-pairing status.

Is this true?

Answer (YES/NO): YES